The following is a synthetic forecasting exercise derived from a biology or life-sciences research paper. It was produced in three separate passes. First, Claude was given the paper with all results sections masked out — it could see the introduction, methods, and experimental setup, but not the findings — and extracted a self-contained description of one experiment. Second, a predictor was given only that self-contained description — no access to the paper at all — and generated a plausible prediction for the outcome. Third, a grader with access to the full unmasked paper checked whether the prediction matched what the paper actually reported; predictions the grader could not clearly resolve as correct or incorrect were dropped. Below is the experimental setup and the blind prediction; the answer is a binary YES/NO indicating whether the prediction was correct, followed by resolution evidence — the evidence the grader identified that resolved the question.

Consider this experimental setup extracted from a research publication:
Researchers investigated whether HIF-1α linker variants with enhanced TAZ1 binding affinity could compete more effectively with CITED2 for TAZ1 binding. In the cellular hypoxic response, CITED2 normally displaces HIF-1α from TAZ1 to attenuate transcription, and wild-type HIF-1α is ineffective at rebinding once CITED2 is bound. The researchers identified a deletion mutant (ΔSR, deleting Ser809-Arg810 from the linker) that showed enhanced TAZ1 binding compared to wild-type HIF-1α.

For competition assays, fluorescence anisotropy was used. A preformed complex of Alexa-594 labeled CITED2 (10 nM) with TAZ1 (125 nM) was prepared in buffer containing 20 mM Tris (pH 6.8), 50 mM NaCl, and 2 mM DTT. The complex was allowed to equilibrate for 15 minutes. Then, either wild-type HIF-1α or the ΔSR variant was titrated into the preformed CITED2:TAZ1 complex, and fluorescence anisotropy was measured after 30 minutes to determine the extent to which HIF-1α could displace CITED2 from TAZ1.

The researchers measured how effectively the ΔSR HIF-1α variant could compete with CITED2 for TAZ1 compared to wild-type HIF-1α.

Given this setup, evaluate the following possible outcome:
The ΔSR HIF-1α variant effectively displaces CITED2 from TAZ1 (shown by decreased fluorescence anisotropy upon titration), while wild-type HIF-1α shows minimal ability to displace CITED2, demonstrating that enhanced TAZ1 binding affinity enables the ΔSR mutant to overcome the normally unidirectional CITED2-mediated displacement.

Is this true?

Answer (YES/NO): YES